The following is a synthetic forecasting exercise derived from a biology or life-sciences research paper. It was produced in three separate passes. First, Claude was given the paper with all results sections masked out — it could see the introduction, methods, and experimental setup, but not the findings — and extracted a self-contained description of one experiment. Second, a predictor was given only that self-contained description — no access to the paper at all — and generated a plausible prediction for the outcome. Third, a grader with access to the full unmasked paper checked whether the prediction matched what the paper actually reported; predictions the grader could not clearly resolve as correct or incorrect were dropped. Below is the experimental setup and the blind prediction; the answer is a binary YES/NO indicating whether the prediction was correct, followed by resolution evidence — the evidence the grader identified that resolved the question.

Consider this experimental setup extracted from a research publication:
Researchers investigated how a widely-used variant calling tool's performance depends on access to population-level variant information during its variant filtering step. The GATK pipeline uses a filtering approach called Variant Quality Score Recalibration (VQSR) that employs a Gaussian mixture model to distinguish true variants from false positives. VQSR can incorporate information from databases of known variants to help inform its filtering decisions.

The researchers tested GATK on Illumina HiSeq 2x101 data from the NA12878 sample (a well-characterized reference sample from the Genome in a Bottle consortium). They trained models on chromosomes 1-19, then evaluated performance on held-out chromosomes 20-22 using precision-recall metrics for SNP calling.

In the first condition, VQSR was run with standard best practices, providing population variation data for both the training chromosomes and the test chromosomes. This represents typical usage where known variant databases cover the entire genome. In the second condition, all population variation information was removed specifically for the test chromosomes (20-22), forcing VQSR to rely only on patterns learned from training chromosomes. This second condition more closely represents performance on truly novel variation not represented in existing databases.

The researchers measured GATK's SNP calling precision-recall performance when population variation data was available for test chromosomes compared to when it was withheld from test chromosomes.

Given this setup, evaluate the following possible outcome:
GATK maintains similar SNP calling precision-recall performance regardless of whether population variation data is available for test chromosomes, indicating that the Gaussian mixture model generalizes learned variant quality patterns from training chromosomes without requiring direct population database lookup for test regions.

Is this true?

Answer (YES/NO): NO